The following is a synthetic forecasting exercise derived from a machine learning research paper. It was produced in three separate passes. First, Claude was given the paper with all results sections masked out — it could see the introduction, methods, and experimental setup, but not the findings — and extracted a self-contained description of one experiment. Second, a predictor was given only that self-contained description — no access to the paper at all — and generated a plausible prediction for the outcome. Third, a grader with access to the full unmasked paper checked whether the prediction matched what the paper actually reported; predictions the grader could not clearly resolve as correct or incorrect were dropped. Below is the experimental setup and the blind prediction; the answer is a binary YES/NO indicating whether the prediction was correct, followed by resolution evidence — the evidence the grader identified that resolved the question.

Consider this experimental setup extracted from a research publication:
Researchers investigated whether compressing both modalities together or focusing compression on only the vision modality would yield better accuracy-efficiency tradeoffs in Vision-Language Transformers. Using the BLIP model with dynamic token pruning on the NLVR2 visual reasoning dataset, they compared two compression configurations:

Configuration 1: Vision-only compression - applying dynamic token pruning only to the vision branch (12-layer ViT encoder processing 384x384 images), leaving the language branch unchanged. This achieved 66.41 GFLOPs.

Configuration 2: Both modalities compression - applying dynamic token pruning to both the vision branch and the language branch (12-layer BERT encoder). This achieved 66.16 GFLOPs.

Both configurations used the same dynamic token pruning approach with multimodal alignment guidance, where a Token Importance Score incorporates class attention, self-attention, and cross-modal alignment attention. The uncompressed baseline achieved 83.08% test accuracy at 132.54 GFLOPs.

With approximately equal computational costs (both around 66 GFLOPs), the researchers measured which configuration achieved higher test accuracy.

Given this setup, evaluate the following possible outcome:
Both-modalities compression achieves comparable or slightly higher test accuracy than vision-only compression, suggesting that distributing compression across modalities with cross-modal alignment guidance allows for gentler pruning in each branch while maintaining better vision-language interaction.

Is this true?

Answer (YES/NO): YES